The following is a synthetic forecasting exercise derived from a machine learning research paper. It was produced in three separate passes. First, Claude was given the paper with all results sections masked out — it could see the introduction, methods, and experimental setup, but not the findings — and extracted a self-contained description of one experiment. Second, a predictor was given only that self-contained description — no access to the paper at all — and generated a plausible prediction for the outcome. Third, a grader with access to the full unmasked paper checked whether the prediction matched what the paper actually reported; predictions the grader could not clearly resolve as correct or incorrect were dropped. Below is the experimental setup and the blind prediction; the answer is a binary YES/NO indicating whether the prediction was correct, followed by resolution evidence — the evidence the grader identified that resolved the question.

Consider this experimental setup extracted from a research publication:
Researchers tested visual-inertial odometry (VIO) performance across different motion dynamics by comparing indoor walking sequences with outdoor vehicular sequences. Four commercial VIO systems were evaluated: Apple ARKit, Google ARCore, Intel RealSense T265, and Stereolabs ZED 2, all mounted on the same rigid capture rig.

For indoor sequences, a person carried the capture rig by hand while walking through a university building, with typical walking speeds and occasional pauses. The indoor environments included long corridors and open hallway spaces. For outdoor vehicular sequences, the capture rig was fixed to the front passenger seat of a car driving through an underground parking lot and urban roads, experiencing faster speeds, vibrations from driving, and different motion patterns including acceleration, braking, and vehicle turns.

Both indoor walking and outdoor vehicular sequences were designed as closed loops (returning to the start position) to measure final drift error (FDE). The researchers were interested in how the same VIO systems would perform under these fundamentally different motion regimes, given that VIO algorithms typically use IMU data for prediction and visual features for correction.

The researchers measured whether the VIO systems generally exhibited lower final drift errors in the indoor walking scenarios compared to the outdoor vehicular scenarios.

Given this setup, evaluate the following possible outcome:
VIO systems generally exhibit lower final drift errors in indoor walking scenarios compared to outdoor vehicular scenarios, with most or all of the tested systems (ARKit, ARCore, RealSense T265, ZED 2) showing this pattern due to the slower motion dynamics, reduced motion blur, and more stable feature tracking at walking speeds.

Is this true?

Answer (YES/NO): YES